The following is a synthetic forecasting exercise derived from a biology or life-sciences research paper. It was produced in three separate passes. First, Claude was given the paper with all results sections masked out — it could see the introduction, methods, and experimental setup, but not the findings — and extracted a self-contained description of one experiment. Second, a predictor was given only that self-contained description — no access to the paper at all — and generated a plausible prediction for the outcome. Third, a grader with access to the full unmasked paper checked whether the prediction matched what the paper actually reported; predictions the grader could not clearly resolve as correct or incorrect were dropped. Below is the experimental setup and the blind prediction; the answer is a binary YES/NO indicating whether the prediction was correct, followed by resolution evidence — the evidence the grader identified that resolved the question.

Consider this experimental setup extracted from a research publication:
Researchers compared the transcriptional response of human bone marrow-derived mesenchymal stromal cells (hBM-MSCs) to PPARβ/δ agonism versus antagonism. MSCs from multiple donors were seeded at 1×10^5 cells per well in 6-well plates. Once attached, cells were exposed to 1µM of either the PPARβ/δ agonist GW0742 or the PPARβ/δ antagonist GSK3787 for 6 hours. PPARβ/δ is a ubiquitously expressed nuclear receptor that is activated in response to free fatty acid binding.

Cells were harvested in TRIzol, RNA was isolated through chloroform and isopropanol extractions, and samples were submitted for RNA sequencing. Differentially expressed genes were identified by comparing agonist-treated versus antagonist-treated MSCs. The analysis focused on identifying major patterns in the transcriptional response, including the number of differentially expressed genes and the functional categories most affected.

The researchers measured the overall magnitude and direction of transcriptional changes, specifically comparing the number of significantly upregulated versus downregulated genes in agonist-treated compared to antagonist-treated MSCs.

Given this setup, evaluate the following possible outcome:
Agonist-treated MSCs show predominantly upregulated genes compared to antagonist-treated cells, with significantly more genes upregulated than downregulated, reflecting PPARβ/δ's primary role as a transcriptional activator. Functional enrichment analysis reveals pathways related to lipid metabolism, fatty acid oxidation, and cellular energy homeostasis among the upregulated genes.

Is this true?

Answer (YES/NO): NO